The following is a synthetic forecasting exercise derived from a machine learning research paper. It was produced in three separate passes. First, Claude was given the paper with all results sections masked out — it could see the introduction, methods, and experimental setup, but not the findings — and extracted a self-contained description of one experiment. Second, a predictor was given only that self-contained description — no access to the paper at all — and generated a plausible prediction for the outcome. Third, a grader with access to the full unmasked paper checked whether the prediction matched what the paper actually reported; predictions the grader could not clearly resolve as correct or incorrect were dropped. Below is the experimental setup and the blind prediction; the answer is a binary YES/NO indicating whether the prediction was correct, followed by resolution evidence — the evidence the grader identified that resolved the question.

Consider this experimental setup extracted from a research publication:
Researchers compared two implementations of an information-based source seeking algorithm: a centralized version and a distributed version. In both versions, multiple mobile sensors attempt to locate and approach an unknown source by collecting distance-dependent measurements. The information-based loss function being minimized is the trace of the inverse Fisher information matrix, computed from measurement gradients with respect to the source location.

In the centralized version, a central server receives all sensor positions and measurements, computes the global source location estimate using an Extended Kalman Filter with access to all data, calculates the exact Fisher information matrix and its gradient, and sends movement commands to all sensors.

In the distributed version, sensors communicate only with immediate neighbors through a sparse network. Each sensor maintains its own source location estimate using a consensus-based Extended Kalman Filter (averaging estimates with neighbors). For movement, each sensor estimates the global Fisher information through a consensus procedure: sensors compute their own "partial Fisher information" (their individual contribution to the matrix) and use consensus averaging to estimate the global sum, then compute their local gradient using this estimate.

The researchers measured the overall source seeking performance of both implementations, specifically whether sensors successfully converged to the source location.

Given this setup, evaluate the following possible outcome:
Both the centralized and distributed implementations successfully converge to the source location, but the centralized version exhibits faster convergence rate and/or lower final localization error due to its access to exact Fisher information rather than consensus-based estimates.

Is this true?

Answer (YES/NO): YES